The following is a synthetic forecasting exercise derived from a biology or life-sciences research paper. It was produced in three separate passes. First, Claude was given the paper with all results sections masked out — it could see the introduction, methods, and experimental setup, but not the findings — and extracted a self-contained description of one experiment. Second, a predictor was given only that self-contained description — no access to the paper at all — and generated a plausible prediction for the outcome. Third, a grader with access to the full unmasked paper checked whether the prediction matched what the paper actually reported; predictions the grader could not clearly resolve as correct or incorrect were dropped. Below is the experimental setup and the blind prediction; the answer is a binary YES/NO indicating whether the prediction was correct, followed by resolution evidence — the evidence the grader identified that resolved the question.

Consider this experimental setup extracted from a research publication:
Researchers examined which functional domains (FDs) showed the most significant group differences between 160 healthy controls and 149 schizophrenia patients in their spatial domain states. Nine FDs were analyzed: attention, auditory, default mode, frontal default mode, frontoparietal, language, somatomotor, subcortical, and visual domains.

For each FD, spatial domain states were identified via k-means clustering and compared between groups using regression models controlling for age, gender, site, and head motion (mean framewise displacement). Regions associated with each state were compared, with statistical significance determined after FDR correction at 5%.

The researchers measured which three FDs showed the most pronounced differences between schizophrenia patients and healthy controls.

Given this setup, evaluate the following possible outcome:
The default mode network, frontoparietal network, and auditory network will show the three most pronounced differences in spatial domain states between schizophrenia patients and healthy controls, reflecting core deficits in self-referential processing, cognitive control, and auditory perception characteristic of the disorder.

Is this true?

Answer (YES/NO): NO